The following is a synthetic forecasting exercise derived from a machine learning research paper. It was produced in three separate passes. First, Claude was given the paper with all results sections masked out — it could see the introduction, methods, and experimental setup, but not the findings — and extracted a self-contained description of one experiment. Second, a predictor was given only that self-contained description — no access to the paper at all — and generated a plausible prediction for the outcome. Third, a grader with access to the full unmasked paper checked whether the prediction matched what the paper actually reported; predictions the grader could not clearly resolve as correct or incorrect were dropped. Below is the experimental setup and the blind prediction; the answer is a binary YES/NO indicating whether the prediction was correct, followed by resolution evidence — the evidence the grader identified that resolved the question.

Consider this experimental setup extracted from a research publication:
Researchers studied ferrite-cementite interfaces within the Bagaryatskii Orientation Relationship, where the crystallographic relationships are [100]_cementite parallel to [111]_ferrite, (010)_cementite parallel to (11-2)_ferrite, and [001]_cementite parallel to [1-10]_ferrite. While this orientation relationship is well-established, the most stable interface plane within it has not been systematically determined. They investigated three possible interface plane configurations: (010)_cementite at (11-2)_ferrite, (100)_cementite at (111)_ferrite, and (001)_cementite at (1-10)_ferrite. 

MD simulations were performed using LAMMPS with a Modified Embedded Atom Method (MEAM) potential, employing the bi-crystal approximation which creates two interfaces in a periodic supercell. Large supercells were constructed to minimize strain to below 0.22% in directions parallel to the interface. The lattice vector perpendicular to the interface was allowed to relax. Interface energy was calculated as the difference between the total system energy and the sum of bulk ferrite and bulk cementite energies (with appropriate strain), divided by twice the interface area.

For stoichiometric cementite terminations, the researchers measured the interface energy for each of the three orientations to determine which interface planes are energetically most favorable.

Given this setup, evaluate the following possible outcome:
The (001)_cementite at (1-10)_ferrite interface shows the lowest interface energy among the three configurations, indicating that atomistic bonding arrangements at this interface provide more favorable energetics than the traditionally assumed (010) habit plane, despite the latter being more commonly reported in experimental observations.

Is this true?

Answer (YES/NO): YES